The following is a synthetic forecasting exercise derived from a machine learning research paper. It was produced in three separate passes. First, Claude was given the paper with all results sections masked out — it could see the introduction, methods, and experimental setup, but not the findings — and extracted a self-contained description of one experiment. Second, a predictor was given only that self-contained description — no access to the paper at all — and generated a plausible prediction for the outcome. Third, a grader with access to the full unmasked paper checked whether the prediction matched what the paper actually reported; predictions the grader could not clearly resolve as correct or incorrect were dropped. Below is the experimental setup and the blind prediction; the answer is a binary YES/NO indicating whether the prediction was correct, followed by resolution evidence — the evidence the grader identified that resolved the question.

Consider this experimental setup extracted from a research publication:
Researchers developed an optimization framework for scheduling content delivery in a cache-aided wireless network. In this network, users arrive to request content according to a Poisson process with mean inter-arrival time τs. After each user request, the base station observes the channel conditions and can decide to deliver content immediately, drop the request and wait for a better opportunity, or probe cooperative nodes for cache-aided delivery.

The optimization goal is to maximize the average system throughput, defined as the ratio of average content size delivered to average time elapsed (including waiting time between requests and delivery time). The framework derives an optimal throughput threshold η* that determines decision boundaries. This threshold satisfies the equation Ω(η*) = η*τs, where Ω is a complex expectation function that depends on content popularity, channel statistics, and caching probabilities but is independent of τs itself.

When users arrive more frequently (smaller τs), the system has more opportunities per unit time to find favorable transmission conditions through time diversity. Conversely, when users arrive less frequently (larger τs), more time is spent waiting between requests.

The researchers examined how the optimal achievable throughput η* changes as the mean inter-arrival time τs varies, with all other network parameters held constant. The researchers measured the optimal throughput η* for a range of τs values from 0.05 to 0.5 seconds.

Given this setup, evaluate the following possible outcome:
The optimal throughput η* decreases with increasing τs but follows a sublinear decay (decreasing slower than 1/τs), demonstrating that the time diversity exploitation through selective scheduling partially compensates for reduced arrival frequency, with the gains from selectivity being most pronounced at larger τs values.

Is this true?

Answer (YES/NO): NO